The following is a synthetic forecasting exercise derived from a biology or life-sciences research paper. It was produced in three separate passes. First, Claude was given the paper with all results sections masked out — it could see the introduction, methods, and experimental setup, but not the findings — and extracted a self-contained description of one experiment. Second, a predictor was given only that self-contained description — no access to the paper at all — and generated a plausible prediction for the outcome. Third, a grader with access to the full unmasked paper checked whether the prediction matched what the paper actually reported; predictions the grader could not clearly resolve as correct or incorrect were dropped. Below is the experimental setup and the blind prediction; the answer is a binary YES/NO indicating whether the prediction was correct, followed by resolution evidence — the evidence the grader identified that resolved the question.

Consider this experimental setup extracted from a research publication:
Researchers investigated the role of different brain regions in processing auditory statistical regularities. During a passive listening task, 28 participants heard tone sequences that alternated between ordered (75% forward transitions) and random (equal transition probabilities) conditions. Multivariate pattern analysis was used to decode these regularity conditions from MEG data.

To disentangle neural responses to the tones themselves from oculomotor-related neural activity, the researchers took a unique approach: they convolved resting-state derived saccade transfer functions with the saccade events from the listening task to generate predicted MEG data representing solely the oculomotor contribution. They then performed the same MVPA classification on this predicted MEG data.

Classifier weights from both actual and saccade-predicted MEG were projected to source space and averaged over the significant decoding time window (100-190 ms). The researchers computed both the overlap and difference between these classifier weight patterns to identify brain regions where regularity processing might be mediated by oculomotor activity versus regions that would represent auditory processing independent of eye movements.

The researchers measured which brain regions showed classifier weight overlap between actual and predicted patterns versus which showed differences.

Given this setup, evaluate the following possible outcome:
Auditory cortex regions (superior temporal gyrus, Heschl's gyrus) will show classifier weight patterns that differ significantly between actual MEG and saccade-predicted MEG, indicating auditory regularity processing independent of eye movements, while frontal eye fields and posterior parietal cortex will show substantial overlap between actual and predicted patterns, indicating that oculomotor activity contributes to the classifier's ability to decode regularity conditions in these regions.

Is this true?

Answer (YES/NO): NO